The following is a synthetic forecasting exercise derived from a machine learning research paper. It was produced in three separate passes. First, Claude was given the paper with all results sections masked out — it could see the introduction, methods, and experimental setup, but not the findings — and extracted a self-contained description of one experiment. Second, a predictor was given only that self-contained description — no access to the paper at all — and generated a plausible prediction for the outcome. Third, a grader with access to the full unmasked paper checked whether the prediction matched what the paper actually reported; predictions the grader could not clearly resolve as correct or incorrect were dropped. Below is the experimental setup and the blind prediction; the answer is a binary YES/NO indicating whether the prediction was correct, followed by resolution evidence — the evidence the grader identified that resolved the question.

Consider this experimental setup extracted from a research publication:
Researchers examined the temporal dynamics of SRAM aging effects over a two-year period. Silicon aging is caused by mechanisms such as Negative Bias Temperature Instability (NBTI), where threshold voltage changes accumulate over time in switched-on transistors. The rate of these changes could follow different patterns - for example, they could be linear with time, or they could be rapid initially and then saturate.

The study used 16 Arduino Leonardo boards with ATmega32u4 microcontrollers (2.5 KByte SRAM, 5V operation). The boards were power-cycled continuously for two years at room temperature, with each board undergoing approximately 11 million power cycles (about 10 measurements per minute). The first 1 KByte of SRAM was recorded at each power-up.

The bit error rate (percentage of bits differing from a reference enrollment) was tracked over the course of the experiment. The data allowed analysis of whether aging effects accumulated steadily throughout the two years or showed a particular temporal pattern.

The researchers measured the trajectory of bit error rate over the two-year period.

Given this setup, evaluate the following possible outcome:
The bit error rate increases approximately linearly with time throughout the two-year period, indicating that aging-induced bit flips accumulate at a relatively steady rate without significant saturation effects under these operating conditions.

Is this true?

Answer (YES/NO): NO